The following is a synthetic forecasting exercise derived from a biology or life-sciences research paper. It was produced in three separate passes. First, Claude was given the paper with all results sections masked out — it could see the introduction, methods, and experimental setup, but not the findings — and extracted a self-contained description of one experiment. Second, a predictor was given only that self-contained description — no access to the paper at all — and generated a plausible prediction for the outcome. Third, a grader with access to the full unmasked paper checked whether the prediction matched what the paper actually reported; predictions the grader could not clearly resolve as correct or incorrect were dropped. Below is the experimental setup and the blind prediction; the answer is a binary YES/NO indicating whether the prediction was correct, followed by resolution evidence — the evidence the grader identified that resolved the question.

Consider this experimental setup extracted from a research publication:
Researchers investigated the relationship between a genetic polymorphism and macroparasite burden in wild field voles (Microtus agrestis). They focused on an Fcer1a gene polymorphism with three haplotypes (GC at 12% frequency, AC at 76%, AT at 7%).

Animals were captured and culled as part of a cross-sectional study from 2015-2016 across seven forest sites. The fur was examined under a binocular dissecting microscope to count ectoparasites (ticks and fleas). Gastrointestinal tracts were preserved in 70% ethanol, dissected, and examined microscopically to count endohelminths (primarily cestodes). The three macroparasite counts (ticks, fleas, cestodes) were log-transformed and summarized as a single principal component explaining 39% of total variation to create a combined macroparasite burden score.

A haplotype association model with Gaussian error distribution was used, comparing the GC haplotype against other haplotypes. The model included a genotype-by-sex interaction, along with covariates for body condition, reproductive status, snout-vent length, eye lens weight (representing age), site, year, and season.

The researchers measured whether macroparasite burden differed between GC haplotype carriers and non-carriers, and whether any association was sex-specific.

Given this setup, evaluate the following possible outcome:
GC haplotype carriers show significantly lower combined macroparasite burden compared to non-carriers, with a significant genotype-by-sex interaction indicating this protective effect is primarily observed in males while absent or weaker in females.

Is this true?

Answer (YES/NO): NO